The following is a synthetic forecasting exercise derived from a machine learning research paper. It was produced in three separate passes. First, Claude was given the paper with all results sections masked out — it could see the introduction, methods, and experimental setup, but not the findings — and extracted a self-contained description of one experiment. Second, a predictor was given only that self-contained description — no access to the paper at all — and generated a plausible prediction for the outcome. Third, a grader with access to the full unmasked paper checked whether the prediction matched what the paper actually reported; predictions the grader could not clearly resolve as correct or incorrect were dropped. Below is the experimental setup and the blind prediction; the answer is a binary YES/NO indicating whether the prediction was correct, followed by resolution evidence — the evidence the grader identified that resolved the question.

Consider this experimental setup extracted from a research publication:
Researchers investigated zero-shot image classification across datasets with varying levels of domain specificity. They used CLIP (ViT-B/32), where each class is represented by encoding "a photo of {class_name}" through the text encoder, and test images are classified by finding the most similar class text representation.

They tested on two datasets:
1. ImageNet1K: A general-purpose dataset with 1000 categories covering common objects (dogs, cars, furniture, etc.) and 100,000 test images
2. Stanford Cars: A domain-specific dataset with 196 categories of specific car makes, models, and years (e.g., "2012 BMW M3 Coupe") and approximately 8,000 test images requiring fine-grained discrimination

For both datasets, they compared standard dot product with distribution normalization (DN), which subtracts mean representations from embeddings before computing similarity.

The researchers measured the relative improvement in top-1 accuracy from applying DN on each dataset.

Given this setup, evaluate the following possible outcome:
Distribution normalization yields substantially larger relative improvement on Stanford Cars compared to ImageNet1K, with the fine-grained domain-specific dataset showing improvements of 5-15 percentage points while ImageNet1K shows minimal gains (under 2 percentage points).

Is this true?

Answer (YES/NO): NO